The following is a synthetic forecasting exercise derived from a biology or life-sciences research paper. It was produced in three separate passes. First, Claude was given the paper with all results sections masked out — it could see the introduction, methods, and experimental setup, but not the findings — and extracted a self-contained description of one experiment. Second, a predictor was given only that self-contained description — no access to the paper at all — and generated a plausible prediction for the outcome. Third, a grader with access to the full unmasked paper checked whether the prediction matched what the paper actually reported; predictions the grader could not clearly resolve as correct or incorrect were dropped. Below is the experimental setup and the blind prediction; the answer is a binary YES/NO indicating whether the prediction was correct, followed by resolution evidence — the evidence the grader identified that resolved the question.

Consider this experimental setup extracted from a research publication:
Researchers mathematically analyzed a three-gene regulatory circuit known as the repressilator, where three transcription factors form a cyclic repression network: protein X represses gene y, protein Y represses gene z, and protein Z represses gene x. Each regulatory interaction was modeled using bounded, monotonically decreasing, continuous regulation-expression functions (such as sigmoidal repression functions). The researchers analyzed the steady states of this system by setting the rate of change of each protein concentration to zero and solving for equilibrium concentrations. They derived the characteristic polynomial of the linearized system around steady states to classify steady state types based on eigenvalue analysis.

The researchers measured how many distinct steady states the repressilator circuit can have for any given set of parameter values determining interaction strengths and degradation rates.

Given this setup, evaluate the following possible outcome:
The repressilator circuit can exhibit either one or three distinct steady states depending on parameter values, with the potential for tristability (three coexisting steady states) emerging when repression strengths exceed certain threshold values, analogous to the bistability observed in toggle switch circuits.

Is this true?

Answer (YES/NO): NO